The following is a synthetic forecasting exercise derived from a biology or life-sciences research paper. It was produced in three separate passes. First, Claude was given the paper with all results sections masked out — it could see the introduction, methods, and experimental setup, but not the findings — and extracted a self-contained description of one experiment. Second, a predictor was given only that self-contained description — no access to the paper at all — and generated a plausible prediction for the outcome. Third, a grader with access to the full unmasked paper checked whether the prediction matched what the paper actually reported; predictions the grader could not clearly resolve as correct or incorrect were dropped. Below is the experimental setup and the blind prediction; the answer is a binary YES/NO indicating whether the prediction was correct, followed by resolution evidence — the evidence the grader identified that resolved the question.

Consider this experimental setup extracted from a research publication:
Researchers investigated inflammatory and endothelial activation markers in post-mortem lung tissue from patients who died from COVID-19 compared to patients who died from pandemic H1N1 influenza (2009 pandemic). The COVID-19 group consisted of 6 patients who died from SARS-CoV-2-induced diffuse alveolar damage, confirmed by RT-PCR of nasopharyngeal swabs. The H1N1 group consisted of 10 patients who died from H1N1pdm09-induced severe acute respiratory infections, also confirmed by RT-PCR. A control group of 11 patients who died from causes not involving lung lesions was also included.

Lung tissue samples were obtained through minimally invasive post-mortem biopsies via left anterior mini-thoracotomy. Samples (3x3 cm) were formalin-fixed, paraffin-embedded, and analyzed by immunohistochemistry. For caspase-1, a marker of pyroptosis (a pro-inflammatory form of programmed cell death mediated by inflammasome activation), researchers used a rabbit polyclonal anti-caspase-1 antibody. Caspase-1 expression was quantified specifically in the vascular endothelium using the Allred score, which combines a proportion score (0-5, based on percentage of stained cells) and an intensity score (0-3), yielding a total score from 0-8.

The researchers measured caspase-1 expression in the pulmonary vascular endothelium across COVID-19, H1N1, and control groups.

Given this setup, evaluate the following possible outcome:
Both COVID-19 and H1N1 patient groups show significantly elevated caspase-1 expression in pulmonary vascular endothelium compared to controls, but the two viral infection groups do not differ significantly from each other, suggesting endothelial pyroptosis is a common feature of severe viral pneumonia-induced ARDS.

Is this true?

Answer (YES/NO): NO